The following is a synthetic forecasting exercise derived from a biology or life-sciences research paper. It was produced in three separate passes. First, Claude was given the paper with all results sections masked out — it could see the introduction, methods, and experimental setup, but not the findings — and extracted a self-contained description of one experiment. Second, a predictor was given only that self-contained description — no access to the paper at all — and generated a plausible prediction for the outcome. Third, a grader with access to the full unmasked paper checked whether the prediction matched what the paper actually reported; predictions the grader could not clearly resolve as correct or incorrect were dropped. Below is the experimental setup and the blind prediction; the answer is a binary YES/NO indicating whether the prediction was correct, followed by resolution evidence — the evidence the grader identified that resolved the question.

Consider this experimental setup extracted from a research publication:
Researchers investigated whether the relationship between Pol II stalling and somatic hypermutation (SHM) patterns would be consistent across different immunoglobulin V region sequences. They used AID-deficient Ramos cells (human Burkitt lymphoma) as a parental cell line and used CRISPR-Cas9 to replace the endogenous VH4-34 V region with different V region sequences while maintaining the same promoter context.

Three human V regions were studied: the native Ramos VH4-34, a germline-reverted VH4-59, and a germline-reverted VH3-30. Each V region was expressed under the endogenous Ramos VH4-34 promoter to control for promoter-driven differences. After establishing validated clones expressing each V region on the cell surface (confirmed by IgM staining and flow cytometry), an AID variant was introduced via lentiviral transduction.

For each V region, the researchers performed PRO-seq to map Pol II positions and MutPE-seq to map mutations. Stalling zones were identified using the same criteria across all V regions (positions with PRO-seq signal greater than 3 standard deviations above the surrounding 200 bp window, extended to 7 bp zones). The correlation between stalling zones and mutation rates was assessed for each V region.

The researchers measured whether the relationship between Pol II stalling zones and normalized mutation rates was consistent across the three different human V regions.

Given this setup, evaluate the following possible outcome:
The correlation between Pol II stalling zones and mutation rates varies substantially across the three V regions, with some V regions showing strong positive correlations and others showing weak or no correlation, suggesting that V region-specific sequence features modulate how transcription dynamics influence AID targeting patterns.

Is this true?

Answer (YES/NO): NO